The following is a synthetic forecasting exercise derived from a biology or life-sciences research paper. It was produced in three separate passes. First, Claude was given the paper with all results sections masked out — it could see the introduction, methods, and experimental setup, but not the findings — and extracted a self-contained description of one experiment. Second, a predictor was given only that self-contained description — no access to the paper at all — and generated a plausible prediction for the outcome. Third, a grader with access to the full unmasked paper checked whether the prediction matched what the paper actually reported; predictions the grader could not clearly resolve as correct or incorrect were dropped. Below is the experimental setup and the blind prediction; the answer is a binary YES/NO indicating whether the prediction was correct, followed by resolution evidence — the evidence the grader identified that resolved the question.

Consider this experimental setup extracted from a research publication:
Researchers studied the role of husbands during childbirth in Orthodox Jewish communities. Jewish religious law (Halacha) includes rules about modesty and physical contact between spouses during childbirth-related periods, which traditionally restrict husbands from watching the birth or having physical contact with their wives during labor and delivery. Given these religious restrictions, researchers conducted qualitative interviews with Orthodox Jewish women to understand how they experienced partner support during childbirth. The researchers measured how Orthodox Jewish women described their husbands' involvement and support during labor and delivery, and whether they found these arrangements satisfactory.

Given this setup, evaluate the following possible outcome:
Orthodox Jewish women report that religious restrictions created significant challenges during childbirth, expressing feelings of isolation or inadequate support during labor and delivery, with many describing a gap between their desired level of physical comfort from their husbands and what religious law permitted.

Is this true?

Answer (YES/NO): NO